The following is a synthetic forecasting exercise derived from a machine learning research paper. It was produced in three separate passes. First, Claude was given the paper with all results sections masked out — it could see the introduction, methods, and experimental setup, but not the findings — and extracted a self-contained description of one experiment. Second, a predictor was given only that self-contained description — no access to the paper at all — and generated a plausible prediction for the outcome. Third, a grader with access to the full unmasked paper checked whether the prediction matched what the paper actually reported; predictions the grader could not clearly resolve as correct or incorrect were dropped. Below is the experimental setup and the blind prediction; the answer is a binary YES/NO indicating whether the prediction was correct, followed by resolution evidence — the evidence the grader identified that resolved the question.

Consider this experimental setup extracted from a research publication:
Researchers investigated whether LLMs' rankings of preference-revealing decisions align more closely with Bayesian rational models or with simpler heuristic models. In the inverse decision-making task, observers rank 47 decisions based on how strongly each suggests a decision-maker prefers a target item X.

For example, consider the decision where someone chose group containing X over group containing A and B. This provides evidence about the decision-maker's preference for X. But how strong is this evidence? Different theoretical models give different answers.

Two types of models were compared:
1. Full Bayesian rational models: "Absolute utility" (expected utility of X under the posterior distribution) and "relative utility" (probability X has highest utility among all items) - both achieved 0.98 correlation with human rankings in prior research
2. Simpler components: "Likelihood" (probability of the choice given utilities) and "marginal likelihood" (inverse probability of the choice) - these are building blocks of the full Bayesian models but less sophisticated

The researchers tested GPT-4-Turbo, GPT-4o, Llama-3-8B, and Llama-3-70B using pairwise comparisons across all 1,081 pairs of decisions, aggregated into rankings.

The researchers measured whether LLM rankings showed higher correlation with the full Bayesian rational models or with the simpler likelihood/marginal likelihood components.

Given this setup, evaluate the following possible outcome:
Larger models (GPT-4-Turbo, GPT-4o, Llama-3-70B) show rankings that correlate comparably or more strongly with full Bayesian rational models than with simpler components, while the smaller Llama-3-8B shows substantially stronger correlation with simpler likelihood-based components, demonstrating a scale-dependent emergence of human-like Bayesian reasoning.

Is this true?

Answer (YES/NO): NO